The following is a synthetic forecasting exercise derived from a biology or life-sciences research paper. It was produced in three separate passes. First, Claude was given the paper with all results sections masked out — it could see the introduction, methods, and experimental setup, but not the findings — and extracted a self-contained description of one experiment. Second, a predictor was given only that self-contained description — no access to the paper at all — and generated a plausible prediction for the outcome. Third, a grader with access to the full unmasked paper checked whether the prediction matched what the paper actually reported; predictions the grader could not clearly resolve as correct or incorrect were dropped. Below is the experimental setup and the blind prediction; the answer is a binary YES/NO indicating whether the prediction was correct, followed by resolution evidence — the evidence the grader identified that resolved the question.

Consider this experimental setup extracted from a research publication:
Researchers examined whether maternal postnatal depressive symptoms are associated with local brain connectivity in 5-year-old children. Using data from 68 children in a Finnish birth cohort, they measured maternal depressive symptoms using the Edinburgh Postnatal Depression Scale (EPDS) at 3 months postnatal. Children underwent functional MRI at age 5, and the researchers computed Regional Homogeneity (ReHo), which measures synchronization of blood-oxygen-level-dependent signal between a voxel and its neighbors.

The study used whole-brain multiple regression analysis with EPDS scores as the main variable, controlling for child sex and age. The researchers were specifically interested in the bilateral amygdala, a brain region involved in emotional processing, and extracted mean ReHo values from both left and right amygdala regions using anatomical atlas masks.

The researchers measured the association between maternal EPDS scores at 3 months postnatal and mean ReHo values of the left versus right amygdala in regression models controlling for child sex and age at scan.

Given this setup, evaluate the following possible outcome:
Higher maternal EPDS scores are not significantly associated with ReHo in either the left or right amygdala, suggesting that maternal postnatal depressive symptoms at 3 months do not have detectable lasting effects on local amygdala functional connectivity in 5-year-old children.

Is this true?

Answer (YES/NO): NO